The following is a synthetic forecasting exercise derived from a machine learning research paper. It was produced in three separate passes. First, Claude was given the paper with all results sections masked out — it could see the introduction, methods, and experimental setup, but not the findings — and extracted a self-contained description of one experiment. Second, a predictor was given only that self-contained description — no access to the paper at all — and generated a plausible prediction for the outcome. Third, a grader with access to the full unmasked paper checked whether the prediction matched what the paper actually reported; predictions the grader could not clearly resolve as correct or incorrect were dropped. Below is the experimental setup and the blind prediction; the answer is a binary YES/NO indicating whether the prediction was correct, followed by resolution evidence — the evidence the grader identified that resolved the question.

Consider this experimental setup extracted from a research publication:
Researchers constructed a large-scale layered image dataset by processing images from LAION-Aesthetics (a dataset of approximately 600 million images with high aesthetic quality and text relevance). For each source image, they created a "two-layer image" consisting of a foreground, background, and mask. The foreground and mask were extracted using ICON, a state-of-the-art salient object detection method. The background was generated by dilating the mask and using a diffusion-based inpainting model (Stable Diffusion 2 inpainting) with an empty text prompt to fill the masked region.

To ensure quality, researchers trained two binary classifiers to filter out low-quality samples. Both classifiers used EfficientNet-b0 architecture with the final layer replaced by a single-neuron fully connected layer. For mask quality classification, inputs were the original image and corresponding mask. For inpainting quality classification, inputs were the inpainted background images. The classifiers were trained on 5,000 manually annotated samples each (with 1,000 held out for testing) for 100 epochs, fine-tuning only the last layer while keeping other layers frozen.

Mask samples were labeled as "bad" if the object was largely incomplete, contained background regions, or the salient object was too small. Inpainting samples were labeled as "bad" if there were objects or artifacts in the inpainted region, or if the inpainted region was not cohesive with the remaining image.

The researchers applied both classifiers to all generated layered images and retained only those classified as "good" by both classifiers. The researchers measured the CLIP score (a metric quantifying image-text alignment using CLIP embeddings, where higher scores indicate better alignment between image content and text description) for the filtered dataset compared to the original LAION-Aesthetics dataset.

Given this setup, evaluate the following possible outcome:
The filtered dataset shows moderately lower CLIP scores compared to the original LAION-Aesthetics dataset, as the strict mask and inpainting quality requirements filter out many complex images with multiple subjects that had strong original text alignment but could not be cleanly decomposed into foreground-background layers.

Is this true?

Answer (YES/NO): NO